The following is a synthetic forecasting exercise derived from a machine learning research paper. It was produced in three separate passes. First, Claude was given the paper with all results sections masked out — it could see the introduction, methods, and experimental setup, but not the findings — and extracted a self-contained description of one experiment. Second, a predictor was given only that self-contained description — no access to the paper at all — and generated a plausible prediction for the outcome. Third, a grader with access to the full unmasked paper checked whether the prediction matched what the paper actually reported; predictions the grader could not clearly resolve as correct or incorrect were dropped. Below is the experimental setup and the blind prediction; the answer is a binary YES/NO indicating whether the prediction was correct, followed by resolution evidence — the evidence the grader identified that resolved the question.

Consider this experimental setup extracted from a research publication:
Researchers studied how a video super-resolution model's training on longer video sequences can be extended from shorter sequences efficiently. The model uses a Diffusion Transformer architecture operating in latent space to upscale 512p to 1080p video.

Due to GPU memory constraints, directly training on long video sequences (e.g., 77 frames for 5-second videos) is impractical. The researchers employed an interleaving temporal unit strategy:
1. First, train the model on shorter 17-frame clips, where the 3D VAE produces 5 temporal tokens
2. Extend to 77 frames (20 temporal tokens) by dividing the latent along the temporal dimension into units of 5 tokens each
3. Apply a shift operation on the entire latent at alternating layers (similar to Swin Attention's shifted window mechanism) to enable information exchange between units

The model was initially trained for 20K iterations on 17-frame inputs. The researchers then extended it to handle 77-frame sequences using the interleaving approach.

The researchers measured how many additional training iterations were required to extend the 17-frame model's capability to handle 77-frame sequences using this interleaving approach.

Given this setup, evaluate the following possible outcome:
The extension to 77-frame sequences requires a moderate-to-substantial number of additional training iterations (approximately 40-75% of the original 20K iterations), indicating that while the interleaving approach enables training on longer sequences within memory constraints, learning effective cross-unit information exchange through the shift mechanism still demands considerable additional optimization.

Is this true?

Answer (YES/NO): NO